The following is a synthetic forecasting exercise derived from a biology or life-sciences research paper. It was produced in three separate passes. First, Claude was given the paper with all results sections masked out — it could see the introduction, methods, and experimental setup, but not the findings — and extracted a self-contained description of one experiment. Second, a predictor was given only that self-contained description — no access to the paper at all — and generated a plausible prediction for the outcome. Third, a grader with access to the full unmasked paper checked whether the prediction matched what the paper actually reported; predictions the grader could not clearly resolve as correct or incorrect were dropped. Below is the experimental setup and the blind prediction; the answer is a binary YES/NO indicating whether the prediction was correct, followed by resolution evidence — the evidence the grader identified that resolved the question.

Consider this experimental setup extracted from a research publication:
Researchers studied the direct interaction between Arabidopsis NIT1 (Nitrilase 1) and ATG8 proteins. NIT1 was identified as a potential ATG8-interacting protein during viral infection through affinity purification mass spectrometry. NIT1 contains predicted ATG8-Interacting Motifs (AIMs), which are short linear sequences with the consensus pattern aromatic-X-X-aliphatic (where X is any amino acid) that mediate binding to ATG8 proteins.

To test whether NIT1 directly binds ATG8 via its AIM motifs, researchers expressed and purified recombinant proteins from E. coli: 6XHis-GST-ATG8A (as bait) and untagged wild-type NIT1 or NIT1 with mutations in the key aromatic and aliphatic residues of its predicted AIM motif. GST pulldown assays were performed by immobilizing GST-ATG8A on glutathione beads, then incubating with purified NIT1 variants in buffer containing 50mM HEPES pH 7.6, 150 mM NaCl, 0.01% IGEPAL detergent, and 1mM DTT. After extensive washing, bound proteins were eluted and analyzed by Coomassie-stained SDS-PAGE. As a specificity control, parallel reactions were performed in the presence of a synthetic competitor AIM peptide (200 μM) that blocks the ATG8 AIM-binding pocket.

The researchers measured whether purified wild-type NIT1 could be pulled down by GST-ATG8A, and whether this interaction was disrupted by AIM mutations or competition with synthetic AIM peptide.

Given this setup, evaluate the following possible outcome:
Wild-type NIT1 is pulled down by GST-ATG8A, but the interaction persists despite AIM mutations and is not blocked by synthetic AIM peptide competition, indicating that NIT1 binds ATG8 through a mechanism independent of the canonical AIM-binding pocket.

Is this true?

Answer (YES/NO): NO